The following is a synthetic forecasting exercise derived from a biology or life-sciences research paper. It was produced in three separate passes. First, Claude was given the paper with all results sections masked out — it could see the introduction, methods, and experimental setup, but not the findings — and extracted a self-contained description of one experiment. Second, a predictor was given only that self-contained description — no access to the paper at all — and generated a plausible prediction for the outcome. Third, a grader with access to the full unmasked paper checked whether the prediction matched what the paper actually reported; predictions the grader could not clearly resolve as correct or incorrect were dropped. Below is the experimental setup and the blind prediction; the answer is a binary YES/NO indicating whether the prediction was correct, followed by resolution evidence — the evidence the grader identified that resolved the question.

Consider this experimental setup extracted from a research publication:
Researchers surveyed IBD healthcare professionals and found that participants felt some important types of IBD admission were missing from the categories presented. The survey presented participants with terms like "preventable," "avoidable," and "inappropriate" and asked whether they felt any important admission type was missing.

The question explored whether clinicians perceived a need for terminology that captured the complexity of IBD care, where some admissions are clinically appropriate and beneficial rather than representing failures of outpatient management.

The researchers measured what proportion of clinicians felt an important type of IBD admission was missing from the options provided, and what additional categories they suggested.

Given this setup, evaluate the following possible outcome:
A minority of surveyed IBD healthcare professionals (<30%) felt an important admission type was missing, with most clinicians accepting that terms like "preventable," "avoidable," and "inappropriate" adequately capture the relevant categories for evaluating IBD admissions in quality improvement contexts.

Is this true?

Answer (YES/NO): YES